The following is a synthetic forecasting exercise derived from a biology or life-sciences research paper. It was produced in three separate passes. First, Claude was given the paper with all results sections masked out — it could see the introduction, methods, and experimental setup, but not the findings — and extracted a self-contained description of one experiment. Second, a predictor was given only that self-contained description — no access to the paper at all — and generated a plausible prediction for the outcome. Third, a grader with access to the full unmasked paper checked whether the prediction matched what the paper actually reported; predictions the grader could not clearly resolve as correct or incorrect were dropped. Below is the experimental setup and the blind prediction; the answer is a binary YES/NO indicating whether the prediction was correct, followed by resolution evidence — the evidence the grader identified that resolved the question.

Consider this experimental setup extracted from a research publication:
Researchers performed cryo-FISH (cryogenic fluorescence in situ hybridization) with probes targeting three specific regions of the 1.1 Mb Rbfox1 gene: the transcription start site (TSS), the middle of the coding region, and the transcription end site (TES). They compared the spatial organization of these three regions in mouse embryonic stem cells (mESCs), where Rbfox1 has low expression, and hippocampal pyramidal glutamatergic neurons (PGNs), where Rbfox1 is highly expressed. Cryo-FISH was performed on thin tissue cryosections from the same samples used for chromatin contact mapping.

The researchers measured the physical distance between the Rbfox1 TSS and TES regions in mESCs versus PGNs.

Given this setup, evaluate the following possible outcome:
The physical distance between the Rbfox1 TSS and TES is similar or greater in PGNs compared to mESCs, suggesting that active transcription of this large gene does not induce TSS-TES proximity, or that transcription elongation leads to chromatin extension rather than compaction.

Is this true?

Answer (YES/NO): YES